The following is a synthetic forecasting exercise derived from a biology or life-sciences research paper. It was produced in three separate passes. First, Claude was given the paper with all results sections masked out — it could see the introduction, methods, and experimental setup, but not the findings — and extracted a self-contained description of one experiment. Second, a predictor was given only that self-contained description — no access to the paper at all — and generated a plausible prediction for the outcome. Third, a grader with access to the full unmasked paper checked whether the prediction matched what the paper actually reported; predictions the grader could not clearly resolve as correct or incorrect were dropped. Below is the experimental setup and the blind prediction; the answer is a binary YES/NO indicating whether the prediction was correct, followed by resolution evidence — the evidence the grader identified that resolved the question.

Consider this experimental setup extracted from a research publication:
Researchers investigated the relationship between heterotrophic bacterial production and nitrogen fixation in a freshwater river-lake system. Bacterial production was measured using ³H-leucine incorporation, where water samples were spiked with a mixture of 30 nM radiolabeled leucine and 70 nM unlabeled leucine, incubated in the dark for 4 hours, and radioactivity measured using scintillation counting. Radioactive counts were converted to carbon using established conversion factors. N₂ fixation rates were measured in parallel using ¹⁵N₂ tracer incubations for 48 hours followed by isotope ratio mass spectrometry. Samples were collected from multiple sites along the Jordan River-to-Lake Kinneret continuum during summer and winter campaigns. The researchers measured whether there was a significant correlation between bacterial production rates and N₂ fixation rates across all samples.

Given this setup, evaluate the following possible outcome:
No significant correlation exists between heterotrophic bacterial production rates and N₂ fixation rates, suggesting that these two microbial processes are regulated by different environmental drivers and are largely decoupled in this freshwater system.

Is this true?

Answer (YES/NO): YES